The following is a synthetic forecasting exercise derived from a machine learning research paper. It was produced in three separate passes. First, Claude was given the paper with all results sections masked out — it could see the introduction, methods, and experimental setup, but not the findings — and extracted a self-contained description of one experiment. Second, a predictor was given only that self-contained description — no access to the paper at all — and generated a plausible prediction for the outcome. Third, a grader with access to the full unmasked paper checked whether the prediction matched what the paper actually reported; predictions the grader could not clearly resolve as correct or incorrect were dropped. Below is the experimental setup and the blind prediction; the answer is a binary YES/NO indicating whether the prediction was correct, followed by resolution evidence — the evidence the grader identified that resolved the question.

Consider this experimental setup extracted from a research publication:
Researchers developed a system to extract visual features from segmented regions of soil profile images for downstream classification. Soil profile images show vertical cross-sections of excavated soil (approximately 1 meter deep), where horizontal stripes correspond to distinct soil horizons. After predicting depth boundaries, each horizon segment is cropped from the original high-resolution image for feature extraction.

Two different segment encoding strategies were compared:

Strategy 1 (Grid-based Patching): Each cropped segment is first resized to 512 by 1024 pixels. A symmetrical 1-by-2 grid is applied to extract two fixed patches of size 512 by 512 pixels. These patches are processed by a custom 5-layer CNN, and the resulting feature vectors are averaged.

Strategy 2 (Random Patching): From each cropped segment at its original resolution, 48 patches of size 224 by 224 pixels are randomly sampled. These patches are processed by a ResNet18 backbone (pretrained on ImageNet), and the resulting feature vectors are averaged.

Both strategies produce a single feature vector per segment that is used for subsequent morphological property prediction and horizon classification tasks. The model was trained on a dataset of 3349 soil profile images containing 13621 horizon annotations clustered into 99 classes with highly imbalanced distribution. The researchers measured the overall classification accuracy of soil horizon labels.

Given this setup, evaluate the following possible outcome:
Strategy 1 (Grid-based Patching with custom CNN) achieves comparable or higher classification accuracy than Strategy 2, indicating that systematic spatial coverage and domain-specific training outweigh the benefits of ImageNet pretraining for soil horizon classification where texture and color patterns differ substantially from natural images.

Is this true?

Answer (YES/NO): NO